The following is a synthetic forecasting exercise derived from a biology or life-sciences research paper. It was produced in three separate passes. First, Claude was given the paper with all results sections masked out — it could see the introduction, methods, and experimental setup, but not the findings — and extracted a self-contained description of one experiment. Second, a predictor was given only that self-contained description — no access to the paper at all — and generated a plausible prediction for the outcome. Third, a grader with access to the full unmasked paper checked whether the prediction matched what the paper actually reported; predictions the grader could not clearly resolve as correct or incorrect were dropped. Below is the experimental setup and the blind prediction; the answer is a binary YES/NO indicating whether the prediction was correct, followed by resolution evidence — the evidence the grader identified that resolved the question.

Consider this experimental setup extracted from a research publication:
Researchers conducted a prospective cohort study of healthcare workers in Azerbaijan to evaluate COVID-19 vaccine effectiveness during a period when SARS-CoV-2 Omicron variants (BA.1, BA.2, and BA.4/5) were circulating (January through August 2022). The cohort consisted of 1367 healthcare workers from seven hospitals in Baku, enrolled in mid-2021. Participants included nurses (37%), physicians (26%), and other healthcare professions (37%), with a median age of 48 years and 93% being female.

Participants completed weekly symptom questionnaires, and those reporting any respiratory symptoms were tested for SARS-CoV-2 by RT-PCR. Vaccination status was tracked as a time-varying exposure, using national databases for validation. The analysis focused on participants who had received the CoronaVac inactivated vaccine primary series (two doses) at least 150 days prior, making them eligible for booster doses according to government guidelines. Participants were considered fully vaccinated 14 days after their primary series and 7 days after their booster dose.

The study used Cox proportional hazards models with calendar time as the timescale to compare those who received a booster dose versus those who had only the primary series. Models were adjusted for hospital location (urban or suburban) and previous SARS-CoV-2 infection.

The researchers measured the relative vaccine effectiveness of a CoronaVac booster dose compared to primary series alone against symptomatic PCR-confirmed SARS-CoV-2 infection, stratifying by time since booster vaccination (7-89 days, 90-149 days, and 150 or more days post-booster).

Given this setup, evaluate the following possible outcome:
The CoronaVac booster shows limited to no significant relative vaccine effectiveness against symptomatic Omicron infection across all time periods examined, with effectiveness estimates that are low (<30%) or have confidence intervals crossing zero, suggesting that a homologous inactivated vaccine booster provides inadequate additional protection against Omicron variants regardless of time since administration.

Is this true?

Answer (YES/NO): NO